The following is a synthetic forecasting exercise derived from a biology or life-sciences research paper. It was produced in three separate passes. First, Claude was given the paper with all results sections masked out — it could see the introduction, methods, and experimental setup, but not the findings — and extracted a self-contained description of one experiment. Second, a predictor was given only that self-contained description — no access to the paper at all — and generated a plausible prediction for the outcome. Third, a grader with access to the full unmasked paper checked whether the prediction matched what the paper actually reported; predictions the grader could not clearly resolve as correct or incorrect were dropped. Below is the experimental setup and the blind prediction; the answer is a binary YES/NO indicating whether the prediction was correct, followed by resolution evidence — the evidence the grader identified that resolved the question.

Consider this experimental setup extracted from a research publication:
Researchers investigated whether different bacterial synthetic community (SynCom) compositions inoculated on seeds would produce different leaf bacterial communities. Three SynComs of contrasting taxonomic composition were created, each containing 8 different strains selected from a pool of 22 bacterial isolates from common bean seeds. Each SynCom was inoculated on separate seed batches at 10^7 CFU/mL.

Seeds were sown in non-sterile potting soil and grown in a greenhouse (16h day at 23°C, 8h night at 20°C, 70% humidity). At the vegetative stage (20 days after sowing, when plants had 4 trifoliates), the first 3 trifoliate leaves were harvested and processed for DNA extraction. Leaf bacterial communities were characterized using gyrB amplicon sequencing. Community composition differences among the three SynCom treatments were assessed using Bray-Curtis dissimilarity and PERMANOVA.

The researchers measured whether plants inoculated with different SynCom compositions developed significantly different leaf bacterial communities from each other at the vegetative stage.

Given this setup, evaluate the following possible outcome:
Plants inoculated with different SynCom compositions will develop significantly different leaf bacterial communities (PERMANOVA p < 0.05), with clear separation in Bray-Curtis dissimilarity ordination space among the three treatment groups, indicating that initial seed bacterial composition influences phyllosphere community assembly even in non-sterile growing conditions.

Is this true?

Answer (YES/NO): NO